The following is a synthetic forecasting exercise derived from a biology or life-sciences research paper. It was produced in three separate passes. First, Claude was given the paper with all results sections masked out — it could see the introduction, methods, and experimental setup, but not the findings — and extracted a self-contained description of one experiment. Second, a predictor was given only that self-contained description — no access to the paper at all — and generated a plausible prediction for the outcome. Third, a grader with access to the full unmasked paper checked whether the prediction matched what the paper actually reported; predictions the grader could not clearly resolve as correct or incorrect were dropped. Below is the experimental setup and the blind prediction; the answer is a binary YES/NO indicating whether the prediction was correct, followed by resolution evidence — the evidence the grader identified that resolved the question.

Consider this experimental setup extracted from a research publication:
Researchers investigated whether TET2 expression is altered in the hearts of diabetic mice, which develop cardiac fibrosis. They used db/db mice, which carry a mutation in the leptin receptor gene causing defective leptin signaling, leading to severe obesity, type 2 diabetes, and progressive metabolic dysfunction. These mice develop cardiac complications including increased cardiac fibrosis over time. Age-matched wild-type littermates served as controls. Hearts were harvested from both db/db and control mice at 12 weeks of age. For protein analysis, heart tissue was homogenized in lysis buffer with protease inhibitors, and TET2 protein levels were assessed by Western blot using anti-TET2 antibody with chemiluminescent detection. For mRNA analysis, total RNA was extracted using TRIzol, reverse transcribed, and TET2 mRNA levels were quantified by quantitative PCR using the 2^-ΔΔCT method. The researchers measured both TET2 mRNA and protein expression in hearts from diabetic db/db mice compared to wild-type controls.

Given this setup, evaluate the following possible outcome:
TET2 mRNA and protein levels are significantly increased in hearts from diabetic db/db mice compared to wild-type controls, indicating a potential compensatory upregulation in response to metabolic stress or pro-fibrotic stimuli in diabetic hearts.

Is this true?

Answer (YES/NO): NO